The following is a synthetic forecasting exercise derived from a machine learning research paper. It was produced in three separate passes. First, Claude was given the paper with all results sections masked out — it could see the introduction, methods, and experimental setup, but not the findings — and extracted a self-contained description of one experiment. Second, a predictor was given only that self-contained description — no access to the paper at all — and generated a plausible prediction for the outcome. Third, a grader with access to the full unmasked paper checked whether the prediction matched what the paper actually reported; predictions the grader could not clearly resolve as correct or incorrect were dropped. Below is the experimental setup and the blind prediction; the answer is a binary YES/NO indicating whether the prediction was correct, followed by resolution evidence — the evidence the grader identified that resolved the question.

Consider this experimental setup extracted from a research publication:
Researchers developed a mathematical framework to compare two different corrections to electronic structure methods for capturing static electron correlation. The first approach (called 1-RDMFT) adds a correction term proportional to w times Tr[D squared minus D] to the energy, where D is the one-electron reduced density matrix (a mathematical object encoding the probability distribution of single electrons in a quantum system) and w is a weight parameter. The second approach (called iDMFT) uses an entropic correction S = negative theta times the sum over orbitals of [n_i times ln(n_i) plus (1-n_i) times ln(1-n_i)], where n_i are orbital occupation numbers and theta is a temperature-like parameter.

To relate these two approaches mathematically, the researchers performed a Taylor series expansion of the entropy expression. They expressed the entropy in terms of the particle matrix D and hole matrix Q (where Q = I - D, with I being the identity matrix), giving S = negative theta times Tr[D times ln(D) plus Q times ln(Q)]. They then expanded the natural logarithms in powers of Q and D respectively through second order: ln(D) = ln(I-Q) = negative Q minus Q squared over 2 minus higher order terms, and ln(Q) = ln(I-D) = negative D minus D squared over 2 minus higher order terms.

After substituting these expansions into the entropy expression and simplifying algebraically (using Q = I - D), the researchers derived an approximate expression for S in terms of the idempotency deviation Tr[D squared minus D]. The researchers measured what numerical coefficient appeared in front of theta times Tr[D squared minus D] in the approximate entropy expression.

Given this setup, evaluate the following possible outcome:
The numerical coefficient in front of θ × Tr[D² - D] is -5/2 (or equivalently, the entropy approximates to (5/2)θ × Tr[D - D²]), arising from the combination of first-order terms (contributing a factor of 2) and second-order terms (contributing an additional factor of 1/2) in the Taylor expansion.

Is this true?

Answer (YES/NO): YES